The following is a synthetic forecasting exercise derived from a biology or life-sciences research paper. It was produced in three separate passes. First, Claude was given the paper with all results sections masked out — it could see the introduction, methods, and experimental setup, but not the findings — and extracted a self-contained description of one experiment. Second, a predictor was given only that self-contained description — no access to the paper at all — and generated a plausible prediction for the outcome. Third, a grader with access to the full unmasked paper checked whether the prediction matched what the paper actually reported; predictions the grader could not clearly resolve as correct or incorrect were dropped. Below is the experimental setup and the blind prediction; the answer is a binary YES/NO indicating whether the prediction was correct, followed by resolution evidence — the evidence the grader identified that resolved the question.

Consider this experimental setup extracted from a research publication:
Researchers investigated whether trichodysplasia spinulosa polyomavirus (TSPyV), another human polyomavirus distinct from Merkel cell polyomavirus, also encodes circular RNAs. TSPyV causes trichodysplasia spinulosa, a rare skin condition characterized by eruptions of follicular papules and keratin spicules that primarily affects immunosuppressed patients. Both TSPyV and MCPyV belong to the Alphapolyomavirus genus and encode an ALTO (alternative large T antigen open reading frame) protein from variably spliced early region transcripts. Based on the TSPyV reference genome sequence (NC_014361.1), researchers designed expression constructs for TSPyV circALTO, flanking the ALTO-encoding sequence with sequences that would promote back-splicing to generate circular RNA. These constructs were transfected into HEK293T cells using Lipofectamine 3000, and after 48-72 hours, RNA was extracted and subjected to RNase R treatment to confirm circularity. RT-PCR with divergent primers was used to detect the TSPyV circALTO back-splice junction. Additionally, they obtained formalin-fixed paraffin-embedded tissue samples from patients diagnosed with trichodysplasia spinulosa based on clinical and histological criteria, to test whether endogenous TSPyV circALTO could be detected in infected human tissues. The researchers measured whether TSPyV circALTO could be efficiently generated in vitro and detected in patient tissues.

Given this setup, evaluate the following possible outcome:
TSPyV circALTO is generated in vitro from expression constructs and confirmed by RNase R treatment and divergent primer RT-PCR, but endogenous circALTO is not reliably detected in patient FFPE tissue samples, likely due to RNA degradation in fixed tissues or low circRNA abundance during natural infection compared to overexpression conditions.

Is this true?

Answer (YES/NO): NO